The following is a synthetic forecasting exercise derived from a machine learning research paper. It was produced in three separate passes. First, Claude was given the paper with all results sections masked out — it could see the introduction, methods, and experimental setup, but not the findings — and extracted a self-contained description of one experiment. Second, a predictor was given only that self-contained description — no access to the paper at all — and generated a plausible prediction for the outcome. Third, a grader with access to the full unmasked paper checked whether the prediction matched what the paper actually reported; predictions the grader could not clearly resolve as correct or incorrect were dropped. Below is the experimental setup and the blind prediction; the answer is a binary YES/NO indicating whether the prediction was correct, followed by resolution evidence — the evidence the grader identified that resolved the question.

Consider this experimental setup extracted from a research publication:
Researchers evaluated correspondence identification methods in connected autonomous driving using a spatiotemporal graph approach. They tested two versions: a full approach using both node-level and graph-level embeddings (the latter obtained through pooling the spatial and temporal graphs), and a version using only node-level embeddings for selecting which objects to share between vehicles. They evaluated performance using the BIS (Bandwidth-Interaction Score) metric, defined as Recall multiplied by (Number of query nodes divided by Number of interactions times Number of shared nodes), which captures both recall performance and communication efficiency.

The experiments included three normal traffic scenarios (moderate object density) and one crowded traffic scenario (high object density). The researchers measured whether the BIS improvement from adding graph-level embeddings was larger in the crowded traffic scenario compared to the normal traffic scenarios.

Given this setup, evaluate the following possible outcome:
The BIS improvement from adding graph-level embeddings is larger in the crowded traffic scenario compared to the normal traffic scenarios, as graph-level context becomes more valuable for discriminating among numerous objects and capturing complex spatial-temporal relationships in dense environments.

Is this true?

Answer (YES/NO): YES